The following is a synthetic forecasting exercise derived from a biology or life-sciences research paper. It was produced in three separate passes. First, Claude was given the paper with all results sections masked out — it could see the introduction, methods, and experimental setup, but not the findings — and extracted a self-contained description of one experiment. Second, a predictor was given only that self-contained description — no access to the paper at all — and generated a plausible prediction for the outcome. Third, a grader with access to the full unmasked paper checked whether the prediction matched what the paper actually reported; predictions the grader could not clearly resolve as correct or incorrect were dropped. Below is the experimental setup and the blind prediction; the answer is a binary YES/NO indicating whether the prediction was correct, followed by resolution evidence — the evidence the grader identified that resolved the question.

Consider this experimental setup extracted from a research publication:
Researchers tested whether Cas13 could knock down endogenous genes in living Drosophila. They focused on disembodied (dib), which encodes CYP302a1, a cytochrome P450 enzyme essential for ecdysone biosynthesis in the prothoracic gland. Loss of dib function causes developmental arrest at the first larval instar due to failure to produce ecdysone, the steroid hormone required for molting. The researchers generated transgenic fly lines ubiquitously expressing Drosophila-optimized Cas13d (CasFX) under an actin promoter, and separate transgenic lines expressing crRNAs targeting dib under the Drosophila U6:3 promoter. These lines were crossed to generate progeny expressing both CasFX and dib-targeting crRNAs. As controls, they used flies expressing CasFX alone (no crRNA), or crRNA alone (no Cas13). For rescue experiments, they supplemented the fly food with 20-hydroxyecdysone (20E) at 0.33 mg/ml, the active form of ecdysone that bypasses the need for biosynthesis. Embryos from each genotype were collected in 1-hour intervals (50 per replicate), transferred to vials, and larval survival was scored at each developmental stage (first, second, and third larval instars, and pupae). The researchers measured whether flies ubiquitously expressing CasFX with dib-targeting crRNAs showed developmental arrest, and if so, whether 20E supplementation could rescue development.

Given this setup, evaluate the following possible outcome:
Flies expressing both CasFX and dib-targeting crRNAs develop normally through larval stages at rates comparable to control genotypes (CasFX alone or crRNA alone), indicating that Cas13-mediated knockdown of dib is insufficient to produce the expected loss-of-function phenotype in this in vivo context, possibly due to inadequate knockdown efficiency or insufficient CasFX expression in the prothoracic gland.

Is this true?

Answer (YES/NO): NO